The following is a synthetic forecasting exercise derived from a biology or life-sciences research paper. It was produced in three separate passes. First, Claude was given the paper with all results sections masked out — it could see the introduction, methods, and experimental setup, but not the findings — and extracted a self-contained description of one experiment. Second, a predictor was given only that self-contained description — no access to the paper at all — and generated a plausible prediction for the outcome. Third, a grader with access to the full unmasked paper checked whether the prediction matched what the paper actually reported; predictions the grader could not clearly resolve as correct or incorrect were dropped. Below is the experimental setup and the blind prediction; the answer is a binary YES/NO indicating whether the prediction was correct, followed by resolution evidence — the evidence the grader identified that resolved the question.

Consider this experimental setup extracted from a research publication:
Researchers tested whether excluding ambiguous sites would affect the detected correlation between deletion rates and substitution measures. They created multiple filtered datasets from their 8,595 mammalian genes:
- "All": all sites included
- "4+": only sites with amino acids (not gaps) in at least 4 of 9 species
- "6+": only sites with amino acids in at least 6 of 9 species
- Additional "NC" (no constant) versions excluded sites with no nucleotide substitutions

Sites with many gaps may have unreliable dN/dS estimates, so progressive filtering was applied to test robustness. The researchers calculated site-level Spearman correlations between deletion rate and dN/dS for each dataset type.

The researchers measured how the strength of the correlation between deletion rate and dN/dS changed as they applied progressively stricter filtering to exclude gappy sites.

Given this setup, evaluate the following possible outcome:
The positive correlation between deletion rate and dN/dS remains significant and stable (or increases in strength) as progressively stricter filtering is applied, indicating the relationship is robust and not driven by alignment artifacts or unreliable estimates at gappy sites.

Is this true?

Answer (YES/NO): YES